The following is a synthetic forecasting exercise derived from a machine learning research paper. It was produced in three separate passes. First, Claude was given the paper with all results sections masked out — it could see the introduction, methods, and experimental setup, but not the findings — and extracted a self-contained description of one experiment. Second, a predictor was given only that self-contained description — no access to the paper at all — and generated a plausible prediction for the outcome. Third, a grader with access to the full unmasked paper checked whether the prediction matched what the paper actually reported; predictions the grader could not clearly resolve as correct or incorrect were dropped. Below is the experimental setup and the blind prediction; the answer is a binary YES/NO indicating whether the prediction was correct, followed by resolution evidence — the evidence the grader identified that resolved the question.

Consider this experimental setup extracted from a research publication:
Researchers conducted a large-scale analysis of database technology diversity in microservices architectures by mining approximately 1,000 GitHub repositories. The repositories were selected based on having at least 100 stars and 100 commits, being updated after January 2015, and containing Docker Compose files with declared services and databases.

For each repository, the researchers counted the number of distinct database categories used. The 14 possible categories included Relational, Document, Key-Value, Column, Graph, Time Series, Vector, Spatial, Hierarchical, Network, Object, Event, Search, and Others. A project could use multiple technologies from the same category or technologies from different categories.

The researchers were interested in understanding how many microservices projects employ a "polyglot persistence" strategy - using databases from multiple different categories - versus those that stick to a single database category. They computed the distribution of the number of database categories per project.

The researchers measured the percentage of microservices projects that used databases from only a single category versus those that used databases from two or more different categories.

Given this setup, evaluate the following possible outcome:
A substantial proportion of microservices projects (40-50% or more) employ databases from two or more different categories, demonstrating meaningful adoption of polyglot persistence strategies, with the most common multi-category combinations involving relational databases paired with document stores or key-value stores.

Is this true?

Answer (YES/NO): YES